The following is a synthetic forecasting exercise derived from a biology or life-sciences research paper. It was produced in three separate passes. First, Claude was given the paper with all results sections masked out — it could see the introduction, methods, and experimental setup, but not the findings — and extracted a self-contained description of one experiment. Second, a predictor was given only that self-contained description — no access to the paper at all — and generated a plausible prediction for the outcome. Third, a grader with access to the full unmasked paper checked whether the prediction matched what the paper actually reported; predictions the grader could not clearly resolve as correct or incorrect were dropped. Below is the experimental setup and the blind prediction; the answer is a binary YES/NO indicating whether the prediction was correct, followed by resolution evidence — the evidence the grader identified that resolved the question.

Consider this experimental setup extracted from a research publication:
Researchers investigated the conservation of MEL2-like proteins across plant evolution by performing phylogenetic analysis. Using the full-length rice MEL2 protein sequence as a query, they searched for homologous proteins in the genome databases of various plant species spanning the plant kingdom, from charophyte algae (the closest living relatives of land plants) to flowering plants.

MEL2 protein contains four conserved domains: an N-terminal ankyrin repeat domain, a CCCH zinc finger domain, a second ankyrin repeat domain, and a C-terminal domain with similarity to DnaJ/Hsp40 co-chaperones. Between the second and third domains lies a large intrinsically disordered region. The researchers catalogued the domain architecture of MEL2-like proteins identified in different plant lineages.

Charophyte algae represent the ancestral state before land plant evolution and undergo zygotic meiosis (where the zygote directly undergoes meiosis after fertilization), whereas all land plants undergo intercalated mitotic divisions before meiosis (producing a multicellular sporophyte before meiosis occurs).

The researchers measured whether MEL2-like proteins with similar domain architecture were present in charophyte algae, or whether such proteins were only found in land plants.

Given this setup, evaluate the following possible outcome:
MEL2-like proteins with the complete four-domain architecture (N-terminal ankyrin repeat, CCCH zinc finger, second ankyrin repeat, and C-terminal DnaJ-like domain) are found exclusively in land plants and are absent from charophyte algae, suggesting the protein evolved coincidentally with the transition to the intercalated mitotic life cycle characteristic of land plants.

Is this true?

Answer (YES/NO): NO